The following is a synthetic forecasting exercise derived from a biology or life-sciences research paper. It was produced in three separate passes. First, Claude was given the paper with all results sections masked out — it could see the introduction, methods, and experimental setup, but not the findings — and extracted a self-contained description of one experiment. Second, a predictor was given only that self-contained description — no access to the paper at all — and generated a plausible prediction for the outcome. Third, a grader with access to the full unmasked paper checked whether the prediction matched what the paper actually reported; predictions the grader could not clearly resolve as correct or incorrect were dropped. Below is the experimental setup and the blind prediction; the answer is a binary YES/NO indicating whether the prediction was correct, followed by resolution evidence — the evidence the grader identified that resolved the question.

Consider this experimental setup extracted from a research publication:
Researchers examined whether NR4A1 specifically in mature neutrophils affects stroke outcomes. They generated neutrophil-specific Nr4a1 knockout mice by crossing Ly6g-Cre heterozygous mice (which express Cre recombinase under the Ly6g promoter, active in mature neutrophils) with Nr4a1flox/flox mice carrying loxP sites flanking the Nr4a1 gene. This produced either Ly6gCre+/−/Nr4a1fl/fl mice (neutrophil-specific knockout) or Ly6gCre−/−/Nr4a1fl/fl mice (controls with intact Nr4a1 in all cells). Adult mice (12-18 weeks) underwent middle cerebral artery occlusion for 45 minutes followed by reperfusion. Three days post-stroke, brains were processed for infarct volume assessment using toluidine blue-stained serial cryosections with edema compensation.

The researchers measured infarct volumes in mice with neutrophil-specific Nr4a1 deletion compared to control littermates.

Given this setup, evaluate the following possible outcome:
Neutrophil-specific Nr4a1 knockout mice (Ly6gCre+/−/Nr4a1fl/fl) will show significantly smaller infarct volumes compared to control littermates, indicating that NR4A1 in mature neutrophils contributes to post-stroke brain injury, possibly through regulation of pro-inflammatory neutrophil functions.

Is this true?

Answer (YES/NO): NO